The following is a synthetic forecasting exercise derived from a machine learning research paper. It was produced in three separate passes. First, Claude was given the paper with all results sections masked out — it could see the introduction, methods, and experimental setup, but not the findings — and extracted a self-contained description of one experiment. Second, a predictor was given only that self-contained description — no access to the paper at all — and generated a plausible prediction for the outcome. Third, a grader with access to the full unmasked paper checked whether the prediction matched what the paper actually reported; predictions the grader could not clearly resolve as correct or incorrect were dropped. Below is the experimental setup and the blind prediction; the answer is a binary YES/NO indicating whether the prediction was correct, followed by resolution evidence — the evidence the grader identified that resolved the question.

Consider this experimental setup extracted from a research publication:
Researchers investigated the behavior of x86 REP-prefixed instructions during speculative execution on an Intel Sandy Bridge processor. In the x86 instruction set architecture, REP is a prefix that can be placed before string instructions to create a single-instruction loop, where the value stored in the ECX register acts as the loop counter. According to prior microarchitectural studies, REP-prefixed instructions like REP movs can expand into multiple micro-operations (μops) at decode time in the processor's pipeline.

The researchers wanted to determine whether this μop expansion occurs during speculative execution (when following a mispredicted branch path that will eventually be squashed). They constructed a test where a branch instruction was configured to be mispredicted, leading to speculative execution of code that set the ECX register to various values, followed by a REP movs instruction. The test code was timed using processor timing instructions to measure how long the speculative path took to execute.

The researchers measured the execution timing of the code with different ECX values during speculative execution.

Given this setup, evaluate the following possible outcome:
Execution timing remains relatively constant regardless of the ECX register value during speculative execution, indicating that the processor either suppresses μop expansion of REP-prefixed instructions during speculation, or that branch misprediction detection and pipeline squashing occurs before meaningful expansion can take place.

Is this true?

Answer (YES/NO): NO